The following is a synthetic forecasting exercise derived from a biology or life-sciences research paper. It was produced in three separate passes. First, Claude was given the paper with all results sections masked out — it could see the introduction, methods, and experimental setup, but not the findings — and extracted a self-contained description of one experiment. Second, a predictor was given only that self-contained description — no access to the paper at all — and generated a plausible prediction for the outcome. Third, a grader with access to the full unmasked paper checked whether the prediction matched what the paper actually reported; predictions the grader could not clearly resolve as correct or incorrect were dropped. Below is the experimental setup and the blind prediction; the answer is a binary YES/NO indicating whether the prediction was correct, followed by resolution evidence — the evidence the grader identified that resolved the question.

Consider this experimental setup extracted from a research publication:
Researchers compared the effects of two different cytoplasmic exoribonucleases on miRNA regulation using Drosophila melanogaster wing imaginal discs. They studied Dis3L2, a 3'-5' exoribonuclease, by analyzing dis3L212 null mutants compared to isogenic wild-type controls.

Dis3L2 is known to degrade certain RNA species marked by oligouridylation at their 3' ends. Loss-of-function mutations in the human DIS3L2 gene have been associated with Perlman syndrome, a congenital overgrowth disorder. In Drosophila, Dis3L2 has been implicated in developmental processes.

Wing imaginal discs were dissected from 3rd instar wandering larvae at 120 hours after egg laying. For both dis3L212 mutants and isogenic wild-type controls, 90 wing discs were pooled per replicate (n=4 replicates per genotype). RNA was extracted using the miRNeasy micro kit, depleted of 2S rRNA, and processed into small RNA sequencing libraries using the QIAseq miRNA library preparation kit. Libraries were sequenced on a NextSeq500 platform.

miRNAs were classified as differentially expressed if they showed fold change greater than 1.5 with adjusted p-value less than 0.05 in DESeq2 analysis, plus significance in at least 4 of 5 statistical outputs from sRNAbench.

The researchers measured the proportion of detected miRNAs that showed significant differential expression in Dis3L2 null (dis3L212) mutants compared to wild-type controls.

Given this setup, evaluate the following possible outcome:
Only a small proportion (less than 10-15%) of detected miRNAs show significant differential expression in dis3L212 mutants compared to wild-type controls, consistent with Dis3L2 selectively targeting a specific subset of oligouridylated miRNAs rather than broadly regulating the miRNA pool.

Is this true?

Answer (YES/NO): YES